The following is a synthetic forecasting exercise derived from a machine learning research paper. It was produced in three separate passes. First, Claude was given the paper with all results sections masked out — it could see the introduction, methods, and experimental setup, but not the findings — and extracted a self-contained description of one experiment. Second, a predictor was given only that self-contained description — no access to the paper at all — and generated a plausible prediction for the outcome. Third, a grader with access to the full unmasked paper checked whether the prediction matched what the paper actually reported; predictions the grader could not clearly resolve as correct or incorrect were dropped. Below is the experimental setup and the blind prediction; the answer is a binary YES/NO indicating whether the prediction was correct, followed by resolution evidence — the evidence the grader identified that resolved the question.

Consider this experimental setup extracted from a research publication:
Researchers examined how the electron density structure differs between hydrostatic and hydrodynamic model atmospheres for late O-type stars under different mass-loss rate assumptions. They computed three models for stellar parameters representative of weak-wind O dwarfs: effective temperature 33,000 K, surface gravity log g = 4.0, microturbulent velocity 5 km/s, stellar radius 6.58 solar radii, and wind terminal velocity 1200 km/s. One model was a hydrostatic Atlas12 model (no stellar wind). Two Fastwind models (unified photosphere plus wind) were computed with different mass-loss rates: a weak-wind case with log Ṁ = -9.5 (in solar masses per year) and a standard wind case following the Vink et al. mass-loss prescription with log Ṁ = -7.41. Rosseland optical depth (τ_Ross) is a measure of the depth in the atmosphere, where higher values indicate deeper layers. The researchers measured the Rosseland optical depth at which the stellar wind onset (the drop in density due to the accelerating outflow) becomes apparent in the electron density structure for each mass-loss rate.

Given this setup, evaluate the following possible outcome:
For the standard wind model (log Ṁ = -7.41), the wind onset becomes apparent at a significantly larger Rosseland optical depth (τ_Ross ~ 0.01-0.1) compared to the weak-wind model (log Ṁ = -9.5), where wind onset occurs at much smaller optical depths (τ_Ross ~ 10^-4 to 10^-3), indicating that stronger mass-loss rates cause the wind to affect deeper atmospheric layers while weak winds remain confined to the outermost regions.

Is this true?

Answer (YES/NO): YES